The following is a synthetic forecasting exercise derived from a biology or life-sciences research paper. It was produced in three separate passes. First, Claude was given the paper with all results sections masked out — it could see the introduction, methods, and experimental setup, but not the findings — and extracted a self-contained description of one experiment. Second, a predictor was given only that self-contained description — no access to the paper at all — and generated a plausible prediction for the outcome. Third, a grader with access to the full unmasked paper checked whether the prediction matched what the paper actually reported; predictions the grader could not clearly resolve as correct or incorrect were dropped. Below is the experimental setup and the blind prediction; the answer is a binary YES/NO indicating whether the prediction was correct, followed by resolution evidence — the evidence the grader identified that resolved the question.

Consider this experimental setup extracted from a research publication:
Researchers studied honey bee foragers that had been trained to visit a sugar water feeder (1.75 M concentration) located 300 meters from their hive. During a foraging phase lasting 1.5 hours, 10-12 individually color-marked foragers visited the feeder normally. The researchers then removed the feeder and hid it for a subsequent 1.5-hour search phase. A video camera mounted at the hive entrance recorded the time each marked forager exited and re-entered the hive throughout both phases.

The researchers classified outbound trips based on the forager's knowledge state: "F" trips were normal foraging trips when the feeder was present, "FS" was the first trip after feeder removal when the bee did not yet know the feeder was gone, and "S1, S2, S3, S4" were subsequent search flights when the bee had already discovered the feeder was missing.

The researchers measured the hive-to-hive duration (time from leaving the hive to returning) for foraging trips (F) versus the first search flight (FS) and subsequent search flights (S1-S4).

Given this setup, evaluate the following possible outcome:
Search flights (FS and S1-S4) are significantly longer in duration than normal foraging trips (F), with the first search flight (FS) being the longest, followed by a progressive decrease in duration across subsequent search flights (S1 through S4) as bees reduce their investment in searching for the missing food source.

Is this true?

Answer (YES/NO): NO